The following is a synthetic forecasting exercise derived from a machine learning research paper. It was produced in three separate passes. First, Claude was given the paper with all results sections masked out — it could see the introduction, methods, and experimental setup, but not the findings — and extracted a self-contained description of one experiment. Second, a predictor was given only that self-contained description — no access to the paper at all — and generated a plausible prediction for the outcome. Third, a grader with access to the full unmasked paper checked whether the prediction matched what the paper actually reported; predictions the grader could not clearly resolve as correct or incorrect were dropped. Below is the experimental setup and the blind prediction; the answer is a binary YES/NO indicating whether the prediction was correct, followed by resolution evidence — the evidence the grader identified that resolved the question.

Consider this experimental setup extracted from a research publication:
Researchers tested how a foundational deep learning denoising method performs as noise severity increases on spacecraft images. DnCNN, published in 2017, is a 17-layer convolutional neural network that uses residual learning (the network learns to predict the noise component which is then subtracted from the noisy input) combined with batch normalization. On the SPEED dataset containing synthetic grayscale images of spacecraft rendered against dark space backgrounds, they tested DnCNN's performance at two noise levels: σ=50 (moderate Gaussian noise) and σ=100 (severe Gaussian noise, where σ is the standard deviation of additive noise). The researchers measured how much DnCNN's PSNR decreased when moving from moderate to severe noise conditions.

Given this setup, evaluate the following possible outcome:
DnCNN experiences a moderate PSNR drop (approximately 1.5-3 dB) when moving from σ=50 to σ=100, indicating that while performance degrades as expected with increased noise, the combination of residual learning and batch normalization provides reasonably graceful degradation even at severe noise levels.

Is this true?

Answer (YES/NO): NO